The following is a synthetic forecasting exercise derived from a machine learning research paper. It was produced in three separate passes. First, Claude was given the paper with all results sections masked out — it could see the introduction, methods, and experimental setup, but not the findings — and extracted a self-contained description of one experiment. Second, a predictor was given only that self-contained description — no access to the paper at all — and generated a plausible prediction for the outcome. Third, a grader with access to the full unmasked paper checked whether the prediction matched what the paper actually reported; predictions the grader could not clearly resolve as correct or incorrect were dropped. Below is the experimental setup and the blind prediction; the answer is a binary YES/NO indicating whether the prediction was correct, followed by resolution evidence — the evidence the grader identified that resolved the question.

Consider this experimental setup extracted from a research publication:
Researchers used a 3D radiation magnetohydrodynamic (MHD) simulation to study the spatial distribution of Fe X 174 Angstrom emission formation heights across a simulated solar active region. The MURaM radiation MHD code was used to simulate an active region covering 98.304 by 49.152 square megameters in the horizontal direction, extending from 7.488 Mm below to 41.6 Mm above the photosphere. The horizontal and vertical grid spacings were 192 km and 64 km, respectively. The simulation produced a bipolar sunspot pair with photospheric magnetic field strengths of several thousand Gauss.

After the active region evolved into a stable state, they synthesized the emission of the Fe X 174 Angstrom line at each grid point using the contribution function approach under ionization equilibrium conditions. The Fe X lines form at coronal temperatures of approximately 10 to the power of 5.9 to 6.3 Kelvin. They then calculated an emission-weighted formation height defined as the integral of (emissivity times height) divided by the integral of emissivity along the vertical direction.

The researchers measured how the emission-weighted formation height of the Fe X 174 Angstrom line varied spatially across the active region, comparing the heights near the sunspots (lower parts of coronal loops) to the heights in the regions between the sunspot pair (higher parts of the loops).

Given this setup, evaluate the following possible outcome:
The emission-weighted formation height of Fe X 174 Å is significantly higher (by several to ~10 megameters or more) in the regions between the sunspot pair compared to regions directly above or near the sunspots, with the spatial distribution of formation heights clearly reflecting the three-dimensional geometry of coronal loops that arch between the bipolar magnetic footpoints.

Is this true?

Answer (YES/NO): YES